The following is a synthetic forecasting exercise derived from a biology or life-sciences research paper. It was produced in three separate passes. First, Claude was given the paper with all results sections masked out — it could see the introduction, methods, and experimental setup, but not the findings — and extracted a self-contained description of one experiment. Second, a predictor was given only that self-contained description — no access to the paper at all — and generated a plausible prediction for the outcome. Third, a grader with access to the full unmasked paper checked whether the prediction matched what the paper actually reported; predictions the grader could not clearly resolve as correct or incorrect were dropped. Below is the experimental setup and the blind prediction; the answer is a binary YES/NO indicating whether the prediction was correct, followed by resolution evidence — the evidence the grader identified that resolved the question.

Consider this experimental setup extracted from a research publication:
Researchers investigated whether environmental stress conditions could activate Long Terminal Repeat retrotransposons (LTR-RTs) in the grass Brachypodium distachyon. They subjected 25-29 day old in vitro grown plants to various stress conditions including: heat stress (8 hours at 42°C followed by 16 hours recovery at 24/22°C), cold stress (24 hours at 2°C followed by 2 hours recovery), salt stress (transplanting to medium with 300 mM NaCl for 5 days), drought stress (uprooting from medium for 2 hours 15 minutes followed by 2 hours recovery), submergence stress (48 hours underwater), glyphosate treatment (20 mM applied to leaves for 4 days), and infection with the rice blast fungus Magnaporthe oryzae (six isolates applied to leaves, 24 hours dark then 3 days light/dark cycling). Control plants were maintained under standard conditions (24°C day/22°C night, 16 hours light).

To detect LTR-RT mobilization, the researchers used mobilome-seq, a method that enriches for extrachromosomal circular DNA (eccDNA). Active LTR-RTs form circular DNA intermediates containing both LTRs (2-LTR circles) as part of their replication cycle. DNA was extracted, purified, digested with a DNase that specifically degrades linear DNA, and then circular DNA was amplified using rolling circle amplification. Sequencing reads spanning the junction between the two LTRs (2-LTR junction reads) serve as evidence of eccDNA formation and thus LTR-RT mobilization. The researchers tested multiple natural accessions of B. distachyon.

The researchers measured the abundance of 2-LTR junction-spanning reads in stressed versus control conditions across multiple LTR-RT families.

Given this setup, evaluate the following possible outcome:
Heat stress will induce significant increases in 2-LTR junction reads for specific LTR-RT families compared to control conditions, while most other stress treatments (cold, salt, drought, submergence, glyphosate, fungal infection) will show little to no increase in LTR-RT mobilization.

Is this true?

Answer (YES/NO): NO